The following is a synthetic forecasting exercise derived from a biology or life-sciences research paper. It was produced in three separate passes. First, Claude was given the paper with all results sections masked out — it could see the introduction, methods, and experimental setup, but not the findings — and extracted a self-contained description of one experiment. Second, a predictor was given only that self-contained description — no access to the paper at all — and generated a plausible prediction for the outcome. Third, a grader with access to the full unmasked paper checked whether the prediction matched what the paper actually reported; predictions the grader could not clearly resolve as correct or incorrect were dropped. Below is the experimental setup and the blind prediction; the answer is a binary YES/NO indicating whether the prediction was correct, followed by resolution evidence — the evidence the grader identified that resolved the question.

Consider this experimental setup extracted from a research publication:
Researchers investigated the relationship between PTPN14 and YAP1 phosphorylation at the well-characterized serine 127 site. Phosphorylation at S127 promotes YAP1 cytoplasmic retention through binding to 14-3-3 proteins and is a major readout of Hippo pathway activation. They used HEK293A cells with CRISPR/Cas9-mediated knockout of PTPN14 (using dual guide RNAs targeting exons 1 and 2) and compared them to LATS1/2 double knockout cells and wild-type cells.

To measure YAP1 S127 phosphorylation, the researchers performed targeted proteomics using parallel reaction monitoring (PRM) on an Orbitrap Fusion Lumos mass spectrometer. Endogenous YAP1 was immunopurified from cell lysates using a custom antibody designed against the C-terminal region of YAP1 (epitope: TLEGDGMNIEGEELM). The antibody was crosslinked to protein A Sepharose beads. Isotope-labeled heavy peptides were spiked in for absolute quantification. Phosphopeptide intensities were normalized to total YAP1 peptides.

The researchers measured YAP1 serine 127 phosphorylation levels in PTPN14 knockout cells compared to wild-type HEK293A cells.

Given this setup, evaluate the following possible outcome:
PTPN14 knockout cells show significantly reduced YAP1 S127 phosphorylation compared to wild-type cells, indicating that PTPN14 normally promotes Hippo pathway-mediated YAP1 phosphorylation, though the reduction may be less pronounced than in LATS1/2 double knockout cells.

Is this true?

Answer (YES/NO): YES